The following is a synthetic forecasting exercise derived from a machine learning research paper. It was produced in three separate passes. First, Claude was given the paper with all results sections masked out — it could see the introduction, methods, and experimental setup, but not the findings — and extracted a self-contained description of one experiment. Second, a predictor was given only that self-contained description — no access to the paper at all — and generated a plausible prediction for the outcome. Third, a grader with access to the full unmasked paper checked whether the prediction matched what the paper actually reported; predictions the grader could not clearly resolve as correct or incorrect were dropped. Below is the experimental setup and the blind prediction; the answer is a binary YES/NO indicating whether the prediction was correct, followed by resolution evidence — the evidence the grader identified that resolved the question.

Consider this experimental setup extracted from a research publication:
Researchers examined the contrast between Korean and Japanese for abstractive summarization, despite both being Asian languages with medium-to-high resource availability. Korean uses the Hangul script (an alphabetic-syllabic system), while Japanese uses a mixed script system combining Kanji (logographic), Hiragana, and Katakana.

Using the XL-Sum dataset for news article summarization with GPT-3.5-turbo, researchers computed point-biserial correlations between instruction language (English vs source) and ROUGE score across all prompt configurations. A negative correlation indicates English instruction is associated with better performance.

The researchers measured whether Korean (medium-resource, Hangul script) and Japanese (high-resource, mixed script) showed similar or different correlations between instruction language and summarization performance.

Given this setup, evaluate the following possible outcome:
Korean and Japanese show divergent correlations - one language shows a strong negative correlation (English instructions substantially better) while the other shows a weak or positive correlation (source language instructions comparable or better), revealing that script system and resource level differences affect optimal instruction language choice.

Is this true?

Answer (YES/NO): NO